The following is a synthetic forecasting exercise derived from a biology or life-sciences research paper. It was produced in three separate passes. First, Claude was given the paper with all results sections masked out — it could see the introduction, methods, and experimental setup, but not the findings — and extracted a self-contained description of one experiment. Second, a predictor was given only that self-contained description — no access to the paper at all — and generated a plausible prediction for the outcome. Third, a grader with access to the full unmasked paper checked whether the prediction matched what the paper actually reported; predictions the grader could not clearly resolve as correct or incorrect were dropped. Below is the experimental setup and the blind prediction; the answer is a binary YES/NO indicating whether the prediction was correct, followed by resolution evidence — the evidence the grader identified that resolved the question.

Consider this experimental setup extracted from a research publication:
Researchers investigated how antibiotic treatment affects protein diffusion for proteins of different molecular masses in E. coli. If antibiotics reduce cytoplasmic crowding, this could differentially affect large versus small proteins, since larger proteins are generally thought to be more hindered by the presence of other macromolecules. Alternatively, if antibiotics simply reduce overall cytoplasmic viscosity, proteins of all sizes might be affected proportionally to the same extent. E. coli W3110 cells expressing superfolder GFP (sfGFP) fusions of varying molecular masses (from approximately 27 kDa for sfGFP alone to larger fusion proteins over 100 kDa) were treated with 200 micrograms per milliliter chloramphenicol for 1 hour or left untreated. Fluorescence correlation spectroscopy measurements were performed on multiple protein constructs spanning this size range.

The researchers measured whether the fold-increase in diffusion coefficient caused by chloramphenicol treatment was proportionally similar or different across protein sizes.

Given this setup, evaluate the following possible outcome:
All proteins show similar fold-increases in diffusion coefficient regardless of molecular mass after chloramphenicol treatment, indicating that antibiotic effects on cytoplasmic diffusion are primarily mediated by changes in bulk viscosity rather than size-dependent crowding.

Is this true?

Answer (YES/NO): NO